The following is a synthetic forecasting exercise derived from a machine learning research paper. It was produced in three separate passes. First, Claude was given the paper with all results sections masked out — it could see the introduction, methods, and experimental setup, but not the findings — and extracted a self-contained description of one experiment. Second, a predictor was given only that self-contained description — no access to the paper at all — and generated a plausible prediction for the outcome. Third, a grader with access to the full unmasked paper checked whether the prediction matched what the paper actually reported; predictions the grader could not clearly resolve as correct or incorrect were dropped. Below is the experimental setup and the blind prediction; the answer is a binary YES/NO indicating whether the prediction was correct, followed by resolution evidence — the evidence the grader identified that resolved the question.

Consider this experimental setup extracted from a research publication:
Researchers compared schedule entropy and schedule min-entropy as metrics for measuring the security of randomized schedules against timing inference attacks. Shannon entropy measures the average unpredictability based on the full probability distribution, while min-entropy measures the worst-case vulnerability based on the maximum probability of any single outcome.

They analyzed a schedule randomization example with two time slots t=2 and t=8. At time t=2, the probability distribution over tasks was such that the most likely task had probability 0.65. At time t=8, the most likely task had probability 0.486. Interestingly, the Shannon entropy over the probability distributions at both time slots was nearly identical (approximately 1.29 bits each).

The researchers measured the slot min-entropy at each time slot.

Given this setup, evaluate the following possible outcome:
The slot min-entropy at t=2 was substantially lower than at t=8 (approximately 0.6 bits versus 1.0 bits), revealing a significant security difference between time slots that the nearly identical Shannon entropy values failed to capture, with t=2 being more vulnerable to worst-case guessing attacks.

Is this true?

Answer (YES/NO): NO